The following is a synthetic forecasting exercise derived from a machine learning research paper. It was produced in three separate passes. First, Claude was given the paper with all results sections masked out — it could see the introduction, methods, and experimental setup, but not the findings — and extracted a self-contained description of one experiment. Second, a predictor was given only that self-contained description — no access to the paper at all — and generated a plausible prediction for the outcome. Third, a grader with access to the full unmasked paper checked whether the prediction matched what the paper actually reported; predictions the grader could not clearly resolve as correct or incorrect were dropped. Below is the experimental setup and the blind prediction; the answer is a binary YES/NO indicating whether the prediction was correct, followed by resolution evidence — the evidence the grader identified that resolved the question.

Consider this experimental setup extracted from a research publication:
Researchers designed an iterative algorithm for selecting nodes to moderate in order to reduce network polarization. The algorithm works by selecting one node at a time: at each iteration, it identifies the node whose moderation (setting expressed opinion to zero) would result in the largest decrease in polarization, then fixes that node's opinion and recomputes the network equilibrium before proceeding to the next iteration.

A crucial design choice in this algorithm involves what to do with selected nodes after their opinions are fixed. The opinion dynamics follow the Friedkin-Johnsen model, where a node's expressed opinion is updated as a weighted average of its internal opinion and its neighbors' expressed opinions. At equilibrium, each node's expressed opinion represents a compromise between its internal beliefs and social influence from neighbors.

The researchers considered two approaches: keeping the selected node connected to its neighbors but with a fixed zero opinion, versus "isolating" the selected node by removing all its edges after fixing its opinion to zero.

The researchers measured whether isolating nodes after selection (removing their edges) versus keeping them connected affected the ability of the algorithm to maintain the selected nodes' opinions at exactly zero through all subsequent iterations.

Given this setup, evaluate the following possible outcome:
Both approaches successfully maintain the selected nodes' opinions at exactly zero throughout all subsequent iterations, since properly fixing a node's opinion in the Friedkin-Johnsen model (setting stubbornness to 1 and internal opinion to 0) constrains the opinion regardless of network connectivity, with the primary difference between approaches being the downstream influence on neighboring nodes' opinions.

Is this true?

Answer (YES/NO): NO